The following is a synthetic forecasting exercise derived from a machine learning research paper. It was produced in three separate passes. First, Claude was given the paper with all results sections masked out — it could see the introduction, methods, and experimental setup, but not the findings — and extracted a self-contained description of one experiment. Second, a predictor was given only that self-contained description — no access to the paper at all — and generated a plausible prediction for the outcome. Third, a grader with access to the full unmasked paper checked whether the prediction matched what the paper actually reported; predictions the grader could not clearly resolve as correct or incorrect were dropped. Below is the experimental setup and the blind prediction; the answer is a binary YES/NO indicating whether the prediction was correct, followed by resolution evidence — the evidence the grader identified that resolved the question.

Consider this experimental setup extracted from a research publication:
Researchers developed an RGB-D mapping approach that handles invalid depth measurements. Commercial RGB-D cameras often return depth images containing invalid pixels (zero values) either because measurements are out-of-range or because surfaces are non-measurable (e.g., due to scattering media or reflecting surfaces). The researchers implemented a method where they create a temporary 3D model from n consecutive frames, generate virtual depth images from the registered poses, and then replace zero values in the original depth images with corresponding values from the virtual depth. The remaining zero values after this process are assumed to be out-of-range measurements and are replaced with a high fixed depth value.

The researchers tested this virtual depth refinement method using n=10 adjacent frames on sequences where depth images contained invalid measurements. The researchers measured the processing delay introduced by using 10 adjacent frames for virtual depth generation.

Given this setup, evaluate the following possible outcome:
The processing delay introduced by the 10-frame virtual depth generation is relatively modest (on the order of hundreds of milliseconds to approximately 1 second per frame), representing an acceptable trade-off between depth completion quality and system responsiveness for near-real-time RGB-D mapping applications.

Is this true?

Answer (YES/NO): YES